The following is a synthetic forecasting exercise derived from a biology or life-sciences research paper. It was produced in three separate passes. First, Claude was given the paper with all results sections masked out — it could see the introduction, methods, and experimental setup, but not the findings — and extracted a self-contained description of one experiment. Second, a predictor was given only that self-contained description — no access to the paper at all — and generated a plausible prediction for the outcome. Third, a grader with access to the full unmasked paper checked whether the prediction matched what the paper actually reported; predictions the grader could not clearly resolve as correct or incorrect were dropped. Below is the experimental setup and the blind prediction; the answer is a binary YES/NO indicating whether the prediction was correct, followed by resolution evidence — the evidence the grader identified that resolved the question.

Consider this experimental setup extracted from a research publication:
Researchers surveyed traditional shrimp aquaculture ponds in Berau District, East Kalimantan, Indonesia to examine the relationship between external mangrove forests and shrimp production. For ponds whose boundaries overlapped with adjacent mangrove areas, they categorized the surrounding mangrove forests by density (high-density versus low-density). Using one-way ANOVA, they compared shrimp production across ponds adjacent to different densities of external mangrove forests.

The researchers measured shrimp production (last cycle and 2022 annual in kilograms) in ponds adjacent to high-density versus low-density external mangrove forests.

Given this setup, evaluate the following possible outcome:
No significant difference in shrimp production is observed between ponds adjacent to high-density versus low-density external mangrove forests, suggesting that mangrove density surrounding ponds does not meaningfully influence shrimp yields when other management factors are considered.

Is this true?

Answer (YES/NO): YES